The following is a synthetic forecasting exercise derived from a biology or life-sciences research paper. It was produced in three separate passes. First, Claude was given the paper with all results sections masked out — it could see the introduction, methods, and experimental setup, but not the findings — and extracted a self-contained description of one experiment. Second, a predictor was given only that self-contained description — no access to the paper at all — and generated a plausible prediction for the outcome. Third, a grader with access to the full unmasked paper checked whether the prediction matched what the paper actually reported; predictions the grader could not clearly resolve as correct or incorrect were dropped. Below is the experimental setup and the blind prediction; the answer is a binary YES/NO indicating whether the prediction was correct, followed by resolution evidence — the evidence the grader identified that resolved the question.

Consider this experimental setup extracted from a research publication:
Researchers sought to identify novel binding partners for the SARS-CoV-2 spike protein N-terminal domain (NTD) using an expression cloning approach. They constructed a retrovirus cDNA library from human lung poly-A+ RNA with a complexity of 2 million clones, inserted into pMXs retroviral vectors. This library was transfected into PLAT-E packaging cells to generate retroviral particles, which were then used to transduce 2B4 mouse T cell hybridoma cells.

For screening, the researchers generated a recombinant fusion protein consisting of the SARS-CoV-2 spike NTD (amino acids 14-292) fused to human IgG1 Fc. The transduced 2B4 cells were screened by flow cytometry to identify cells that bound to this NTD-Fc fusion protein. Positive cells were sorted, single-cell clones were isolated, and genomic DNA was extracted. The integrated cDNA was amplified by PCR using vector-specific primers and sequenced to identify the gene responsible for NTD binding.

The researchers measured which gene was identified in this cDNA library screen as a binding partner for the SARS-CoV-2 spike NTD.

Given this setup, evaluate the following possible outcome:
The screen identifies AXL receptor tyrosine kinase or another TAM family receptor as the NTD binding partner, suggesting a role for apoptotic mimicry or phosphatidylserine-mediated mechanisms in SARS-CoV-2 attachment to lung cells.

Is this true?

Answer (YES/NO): NO